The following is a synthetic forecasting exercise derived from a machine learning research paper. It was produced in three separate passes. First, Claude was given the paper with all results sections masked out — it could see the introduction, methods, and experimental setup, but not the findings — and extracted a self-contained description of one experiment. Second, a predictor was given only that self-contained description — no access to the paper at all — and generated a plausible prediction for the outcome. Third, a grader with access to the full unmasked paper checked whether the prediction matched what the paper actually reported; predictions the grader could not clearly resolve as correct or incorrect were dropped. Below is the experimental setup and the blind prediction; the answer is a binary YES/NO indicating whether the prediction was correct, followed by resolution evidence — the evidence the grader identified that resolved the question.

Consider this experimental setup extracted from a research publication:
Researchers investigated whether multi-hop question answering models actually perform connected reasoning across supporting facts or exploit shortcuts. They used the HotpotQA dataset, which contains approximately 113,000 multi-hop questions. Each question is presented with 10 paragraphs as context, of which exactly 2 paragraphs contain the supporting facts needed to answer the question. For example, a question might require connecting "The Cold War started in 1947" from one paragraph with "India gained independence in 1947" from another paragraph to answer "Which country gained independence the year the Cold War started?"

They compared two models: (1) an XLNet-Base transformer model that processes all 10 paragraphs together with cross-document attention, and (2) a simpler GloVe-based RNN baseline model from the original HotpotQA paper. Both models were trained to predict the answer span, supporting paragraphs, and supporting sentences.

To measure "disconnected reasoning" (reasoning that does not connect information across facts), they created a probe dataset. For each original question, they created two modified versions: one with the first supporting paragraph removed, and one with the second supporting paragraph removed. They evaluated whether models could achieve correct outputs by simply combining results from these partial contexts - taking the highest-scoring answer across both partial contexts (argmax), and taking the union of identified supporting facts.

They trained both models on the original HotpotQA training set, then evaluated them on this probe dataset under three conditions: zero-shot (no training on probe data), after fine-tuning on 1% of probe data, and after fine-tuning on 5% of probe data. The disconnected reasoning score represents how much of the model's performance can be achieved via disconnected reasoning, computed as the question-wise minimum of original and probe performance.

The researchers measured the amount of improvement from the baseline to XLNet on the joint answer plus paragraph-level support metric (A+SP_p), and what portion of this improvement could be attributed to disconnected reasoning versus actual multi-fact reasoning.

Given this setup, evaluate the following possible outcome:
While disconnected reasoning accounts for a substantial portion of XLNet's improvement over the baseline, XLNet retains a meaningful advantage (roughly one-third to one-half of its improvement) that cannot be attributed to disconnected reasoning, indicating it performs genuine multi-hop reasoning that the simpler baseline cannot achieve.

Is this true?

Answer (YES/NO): NO